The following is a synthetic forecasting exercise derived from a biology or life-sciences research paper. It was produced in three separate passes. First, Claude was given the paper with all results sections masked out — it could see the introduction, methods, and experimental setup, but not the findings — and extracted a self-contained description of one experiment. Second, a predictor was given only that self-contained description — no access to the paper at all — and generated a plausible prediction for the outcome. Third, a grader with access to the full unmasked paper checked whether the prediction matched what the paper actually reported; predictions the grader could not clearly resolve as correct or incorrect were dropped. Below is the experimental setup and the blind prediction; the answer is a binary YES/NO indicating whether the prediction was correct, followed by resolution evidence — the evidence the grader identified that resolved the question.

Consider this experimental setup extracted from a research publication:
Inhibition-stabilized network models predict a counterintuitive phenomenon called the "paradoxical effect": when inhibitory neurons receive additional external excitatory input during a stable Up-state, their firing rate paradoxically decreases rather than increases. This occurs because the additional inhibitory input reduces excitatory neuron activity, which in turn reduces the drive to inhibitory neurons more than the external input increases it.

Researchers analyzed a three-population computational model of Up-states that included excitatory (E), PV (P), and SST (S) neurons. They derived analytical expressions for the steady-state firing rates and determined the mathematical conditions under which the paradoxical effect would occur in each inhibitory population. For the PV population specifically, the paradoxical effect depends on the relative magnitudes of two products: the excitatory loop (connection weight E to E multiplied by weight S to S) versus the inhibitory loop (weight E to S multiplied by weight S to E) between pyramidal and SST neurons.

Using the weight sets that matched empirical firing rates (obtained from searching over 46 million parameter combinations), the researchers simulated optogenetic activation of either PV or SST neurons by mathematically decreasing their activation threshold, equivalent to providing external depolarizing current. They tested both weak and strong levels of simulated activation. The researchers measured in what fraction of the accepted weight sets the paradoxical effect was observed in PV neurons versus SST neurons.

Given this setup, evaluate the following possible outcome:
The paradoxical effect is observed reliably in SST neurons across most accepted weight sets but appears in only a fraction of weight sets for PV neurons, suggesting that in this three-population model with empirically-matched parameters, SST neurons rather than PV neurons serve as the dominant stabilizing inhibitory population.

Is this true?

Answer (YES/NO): NO